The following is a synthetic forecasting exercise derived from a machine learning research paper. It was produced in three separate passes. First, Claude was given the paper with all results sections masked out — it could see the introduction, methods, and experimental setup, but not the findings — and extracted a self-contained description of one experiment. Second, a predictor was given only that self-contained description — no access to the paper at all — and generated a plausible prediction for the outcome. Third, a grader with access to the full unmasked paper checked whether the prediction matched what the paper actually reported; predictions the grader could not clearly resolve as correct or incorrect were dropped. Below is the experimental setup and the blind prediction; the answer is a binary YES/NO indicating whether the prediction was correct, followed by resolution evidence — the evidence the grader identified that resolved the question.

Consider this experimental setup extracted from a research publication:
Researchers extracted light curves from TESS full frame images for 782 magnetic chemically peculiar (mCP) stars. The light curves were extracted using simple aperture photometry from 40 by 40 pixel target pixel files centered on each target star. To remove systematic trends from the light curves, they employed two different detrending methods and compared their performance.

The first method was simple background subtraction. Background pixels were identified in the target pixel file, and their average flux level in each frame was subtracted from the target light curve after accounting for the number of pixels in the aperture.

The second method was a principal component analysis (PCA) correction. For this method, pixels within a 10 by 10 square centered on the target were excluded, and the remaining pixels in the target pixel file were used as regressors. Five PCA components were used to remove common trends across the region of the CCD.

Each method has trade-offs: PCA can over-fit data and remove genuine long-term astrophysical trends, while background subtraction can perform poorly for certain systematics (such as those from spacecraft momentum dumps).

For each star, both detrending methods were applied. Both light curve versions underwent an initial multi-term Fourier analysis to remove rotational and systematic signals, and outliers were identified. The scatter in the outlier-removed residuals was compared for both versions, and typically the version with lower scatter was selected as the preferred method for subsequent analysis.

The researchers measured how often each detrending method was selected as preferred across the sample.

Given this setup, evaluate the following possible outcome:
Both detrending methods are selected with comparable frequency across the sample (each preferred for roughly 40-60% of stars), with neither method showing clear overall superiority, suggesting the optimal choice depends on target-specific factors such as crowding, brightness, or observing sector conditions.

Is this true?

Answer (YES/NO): NO